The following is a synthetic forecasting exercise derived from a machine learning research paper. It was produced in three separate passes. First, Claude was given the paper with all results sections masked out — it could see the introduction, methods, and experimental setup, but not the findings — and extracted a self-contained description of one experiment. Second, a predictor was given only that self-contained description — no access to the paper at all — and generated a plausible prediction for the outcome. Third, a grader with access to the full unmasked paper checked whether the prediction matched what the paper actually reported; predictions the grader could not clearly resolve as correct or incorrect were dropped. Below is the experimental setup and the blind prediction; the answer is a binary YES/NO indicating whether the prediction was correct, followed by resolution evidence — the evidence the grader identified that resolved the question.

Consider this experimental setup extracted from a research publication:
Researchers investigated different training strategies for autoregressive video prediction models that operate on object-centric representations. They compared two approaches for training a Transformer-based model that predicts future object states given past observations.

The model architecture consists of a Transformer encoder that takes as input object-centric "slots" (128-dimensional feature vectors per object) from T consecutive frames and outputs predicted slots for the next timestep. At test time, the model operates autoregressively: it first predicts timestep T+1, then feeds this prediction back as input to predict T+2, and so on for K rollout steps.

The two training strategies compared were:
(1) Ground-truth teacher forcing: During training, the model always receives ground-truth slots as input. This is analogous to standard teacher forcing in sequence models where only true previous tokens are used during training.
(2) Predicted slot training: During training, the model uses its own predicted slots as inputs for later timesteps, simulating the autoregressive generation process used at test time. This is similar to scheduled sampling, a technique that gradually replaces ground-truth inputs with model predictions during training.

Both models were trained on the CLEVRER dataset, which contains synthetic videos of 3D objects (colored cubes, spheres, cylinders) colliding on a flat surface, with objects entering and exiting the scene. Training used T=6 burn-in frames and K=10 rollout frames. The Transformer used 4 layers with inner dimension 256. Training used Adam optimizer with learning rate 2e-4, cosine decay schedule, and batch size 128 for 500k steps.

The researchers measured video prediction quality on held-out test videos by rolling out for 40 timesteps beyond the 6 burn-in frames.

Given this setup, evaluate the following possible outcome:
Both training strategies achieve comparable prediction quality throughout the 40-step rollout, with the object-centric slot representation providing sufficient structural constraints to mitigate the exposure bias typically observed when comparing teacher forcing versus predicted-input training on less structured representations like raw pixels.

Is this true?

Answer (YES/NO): NO